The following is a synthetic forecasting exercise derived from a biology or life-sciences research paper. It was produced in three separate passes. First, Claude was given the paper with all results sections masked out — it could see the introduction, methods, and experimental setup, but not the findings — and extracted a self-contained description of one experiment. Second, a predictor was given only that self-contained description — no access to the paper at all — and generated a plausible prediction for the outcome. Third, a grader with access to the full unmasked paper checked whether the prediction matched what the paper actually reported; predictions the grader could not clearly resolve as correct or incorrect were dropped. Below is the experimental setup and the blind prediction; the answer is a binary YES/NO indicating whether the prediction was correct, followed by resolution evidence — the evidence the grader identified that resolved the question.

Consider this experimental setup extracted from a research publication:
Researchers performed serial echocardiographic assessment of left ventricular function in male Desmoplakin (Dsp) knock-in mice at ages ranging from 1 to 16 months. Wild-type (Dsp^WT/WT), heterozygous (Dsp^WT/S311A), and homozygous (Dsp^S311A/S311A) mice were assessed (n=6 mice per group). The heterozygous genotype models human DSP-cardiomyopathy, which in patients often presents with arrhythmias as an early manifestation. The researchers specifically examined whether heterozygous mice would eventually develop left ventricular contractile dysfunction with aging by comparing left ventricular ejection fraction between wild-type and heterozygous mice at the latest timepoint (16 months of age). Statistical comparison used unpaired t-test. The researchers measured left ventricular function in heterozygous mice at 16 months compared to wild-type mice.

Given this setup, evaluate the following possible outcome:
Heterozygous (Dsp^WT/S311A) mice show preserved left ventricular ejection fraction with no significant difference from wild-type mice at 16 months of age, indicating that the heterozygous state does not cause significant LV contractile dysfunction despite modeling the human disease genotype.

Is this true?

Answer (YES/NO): NO